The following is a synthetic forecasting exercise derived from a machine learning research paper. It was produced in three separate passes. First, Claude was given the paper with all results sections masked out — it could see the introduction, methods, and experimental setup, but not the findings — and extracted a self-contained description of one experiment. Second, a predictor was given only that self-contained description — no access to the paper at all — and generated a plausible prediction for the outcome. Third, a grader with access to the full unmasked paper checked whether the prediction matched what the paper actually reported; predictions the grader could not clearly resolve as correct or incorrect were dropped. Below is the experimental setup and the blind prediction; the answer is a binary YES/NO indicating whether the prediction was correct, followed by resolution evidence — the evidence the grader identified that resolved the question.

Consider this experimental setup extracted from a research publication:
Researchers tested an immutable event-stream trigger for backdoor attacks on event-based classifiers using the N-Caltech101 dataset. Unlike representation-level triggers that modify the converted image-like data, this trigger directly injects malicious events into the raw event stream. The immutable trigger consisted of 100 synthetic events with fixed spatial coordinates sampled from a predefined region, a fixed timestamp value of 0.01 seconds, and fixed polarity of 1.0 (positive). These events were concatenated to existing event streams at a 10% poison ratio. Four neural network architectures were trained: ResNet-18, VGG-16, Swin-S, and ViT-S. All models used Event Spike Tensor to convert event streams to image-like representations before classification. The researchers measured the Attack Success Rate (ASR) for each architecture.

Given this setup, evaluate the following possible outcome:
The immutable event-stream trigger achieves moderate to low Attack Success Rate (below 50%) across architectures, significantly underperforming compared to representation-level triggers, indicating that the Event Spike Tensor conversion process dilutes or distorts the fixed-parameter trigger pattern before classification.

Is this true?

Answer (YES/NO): NO